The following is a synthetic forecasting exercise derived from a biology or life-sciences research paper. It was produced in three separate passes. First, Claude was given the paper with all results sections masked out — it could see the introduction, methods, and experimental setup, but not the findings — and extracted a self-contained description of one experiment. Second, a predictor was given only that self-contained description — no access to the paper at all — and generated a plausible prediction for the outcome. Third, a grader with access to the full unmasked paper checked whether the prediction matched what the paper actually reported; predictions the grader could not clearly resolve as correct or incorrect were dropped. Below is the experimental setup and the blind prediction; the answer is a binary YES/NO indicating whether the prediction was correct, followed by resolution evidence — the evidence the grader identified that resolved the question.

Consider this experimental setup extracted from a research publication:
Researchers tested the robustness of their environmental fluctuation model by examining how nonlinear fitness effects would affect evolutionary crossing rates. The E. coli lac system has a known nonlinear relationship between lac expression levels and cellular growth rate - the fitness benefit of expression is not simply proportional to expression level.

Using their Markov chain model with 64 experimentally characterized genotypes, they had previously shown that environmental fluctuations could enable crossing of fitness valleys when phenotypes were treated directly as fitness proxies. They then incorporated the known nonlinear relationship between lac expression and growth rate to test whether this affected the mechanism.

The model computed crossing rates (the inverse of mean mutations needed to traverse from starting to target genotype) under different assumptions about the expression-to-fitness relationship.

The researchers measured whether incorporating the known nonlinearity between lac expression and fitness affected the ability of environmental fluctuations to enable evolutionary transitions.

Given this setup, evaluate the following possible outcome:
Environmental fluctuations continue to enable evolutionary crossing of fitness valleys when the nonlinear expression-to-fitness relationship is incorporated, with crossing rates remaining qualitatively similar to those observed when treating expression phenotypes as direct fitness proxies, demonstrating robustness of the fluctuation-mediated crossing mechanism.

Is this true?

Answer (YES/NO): YES